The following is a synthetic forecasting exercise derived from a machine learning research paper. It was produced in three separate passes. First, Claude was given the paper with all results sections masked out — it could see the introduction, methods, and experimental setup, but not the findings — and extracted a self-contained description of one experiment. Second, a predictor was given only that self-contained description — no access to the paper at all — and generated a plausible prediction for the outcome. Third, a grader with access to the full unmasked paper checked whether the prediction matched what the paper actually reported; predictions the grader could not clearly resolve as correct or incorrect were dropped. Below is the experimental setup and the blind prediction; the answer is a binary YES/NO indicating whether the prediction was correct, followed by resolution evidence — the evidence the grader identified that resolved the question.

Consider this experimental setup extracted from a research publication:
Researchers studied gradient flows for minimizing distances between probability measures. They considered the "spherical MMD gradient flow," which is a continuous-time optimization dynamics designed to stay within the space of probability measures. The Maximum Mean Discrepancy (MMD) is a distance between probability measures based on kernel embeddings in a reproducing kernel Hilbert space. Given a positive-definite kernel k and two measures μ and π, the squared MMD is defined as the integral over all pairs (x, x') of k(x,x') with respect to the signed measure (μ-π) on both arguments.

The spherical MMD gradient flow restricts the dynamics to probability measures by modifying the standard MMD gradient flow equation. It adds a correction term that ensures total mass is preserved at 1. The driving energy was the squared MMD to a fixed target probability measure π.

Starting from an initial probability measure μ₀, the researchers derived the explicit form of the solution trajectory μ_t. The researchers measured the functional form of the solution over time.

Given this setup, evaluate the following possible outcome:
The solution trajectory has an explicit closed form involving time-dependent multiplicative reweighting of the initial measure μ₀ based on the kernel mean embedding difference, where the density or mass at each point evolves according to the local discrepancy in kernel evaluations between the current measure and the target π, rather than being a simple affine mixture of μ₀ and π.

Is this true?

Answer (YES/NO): NO